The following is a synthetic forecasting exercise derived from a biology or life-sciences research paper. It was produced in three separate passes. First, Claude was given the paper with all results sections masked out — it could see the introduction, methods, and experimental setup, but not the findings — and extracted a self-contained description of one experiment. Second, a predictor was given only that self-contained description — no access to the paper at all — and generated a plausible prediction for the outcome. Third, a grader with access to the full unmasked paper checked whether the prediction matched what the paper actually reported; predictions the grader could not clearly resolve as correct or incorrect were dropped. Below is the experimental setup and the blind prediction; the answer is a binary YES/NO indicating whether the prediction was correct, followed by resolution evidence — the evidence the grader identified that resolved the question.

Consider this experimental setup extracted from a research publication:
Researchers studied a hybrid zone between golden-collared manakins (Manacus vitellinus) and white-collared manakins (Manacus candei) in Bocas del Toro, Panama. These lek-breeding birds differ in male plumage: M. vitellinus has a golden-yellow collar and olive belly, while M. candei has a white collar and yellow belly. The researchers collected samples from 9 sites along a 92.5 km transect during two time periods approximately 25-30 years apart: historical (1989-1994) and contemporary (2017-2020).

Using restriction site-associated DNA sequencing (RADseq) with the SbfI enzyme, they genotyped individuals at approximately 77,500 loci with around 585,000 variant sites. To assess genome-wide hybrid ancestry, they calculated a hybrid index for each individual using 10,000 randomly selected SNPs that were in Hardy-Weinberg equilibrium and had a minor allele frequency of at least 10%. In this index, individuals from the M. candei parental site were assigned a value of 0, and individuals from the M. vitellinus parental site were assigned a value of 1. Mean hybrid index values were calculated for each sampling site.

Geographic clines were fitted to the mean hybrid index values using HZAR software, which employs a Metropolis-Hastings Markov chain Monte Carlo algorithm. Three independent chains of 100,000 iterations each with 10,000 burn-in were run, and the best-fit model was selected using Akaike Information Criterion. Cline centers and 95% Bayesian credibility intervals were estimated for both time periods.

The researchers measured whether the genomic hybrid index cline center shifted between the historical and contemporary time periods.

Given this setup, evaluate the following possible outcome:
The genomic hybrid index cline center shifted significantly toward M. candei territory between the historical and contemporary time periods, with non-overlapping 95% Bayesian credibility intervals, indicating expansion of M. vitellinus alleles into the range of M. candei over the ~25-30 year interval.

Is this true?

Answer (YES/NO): NO